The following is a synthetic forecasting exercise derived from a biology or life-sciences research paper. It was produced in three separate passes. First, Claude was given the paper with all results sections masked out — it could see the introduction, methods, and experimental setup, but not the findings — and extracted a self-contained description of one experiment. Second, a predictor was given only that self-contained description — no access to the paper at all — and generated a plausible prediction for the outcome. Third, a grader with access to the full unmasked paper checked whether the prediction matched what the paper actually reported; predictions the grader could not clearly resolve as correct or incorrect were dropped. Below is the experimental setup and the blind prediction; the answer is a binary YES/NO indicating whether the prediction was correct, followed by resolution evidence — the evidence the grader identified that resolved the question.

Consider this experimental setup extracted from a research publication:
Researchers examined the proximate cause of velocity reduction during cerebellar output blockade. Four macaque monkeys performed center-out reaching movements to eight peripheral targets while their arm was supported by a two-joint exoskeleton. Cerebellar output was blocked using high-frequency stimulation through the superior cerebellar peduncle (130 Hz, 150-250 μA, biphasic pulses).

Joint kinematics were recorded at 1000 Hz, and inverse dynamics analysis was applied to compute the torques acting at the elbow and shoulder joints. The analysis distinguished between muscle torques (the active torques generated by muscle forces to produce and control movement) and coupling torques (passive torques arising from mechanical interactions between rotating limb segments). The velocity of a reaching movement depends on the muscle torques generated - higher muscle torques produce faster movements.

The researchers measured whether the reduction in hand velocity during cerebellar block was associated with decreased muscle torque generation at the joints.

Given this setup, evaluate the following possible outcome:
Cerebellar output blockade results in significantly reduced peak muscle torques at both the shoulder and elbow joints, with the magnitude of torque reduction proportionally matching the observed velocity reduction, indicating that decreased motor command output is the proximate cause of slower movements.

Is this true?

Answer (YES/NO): NO